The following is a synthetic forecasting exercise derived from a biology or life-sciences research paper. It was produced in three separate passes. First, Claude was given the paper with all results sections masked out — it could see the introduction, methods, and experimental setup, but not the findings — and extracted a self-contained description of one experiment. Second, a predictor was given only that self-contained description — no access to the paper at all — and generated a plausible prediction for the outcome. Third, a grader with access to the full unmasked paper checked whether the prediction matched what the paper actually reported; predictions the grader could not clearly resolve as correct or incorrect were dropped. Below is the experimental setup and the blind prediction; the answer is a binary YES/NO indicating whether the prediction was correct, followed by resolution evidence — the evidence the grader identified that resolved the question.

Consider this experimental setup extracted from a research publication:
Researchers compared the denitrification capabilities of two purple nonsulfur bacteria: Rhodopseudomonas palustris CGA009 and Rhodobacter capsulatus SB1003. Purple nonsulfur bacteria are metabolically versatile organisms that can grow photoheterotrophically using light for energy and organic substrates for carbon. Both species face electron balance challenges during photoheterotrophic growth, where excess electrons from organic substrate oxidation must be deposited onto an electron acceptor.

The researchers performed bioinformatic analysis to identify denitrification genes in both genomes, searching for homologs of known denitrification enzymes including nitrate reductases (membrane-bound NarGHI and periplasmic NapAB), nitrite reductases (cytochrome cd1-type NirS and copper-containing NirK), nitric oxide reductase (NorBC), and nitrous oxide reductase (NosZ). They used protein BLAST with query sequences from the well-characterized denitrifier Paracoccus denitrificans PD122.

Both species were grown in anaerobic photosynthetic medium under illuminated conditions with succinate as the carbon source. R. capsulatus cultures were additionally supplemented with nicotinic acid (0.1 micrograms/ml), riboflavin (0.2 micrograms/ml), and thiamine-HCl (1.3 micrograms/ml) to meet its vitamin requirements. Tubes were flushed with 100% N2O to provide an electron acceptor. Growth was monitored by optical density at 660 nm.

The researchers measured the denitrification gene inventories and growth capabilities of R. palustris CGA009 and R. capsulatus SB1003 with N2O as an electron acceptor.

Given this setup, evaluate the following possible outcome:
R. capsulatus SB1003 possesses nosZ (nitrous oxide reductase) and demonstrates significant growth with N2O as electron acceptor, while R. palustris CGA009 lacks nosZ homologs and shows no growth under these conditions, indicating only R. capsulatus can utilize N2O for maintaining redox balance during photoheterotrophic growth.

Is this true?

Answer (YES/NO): NO